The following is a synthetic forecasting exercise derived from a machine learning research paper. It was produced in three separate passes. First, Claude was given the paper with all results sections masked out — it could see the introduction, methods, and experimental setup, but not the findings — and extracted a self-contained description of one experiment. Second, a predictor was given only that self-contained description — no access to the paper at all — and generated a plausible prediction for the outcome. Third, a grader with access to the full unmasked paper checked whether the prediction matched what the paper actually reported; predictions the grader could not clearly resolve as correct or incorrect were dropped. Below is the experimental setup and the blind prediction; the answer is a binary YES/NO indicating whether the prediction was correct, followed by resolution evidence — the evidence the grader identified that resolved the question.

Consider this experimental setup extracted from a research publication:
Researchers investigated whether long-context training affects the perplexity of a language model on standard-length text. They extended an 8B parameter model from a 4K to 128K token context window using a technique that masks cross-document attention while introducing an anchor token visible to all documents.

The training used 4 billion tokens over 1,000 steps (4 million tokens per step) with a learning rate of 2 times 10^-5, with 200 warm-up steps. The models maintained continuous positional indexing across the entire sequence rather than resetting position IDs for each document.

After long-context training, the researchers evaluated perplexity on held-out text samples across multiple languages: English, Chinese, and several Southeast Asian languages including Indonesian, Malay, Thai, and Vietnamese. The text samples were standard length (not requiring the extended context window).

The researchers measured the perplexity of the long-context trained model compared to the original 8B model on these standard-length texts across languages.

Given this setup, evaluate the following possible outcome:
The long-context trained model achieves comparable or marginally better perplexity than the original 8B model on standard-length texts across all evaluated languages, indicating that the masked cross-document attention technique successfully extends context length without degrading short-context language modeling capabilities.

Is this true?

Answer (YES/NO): YES